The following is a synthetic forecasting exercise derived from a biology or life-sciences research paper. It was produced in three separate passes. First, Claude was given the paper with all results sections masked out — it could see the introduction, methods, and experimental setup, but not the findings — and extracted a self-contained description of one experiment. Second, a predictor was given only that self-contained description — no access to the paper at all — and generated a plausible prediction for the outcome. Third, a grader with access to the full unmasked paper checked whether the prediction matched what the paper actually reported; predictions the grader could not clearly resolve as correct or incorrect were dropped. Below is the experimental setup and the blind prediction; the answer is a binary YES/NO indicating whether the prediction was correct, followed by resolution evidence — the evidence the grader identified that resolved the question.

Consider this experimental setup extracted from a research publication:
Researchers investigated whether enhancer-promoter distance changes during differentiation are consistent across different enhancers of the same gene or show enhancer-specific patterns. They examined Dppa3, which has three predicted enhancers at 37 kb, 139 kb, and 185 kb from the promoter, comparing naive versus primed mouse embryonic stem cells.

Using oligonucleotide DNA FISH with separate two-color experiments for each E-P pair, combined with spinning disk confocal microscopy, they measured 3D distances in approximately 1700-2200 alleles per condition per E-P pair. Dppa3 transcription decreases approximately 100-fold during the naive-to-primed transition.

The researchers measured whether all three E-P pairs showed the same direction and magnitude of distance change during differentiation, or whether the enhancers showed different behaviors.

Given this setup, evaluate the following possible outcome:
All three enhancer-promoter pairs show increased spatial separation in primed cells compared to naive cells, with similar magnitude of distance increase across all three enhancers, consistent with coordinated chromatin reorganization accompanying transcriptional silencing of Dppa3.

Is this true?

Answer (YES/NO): NO